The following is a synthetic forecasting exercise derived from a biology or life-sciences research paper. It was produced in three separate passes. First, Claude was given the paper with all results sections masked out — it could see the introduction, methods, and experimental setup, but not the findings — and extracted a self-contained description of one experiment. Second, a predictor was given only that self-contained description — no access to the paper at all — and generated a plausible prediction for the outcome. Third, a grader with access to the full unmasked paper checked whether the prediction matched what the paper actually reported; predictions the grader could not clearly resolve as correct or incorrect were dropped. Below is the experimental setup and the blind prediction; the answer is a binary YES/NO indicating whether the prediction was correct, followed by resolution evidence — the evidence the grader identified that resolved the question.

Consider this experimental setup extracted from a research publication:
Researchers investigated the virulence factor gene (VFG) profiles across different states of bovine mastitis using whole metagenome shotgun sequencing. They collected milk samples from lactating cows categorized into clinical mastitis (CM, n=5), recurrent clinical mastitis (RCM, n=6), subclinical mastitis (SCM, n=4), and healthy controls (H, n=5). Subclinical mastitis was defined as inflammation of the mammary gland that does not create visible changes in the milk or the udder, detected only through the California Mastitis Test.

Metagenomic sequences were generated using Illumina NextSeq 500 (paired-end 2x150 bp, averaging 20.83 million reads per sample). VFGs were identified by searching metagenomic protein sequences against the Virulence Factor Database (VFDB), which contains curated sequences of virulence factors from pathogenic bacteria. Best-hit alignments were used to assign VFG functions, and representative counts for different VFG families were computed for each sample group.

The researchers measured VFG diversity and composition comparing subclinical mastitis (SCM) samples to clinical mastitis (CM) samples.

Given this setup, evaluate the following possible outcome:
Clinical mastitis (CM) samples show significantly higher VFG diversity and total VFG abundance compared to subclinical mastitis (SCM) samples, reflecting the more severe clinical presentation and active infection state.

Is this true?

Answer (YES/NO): YES